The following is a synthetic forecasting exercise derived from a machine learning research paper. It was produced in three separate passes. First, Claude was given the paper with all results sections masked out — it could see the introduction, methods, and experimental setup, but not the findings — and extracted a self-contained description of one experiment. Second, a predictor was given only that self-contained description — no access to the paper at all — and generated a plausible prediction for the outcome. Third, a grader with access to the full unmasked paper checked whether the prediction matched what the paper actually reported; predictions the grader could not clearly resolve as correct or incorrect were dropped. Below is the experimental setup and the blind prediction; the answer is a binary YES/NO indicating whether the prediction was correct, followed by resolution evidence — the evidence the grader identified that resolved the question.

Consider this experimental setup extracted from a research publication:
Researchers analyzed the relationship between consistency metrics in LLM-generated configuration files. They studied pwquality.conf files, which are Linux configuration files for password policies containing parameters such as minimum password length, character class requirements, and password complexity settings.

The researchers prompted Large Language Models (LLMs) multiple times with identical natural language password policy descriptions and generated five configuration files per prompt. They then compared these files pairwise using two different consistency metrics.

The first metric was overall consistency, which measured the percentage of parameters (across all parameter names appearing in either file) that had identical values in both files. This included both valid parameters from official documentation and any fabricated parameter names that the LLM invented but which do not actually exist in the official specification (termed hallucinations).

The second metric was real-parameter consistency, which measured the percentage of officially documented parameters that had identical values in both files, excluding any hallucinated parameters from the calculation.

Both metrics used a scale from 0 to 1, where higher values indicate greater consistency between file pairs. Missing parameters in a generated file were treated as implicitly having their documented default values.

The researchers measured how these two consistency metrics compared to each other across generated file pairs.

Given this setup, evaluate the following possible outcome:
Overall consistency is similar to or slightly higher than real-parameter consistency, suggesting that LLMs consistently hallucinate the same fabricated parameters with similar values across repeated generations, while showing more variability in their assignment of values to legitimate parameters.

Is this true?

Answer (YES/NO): NO